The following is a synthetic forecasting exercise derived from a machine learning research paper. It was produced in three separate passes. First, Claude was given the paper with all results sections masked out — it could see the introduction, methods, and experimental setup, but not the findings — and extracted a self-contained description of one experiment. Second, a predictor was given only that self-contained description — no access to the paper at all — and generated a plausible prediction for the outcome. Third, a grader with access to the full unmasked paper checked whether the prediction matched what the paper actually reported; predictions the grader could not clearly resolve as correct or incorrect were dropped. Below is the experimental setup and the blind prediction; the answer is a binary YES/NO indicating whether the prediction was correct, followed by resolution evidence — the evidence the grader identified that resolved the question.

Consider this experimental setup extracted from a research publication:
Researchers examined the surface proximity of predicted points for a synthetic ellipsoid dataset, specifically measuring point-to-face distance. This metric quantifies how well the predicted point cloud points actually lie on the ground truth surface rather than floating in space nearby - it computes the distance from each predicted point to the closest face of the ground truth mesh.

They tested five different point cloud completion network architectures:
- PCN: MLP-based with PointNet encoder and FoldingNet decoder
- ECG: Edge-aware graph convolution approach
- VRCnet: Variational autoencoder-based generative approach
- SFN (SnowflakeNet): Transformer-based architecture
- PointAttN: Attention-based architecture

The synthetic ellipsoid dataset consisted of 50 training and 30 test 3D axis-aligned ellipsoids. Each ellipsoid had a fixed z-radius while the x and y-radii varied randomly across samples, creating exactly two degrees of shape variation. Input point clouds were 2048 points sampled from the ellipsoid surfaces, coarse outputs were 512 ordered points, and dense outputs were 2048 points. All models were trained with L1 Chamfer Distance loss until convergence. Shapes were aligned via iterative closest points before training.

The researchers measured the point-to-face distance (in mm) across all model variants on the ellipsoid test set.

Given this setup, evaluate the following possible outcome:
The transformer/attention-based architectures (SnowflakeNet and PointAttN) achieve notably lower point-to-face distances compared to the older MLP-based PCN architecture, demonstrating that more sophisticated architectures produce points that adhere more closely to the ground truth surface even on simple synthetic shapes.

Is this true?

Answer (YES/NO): NO